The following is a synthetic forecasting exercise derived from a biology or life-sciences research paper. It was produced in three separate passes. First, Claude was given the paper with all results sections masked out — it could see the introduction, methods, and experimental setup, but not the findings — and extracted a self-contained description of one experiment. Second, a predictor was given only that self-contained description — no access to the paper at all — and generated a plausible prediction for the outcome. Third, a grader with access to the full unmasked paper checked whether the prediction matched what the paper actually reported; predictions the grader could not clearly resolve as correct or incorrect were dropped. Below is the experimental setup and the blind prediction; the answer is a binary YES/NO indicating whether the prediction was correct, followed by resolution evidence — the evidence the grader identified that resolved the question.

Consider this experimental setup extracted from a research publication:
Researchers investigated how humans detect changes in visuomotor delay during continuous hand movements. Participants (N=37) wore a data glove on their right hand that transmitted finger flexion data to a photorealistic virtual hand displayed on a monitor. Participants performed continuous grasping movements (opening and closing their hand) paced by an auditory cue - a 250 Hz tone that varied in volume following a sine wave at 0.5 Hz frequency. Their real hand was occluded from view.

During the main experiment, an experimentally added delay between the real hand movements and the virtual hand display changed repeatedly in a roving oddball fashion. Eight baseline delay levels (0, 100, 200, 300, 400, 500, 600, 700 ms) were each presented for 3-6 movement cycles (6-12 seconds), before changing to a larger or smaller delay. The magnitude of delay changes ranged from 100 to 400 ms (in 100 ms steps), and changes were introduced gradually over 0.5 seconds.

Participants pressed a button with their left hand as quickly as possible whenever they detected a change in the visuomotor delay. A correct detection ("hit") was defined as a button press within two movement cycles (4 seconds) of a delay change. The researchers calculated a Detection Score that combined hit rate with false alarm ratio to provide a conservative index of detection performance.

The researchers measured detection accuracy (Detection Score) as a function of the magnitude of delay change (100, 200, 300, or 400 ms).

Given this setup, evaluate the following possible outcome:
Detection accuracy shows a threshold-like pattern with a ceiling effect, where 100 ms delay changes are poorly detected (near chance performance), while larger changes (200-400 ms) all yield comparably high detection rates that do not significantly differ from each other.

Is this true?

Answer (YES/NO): NO